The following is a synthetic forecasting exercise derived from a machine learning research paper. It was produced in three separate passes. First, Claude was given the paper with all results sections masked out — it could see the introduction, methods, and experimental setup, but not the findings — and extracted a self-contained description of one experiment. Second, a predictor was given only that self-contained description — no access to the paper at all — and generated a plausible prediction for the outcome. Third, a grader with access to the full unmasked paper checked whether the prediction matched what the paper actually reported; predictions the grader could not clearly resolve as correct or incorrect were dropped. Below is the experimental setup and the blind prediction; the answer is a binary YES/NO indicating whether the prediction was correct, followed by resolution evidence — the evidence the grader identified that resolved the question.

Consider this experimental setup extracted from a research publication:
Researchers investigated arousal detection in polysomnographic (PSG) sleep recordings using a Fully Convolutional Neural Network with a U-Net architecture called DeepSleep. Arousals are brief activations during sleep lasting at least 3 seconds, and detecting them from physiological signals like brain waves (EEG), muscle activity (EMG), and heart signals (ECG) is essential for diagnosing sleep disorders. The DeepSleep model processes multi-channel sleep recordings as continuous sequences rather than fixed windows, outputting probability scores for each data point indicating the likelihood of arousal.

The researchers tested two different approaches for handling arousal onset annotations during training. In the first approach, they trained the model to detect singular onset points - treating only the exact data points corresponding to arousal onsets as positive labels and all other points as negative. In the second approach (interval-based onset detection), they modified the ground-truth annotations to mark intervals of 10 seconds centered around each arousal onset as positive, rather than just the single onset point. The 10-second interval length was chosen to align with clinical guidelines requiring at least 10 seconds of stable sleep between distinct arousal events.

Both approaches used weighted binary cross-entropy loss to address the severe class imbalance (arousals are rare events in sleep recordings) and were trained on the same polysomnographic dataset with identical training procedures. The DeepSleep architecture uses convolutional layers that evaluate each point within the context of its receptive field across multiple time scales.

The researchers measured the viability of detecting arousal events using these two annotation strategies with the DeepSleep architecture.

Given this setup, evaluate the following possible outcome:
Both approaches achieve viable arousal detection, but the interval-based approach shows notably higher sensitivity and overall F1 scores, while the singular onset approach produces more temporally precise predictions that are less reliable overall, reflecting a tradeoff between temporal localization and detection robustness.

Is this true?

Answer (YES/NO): NO